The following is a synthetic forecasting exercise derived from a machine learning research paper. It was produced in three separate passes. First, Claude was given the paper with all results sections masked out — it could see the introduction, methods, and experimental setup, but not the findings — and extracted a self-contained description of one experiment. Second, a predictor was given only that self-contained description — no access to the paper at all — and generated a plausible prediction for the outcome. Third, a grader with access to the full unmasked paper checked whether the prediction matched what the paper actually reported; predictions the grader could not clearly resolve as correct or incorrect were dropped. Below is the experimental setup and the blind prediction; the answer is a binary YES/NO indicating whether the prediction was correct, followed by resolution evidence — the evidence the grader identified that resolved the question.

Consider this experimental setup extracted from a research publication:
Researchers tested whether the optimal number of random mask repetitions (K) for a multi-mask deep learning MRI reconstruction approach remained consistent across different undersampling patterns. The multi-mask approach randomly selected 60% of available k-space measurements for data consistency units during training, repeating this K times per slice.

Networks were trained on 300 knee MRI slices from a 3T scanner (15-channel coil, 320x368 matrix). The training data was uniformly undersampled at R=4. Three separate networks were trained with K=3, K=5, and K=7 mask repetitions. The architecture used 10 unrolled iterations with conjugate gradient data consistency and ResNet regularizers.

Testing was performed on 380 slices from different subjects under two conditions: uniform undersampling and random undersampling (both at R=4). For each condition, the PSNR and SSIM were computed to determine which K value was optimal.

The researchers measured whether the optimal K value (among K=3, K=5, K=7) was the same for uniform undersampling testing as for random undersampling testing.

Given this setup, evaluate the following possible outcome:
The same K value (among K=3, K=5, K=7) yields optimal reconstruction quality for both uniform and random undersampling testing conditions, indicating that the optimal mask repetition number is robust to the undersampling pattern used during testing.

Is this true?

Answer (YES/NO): YES